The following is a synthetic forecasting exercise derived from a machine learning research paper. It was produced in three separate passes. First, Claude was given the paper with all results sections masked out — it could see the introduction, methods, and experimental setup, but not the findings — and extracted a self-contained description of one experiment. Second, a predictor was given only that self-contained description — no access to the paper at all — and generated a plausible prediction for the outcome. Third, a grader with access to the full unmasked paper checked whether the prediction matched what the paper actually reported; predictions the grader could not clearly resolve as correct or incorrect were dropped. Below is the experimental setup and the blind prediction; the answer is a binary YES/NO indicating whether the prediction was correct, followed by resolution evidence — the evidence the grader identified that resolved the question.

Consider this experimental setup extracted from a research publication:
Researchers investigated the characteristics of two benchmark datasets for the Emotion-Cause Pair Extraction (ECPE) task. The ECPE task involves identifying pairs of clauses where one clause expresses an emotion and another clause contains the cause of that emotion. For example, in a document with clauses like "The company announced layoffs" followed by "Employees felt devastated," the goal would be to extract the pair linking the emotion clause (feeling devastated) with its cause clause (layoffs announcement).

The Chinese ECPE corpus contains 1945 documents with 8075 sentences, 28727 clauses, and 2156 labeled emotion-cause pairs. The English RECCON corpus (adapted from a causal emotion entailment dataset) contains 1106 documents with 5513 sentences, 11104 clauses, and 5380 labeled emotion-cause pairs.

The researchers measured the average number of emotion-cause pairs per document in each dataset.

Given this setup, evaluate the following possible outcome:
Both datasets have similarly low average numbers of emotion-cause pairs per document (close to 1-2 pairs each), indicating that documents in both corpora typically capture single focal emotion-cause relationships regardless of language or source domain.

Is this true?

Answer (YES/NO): NO